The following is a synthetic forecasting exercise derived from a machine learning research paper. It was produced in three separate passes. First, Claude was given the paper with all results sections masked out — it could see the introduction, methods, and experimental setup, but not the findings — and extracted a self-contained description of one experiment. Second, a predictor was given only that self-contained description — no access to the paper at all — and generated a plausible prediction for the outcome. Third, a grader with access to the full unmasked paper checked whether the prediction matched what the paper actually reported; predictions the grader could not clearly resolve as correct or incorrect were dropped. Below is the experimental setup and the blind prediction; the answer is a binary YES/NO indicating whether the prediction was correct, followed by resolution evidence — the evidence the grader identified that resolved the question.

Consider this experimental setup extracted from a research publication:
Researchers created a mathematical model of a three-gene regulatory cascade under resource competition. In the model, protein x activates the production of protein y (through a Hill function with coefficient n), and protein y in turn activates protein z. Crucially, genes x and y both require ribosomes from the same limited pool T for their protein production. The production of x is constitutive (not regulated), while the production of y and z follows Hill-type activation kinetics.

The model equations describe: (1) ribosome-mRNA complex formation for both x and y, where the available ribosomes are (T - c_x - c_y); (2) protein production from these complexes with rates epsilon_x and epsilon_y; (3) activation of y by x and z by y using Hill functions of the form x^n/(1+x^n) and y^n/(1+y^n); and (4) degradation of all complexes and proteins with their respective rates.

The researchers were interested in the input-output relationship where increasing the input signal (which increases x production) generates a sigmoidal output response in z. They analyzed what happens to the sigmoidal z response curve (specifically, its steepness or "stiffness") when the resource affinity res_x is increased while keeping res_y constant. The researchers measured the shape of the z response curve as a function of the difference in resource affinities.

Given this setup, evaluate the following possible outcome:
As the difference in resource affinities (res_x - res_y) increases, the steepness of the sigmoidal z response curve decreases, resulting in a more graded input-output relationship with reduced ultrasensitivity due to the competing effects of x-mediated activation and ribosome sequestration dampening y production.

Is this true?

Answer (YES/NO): YES